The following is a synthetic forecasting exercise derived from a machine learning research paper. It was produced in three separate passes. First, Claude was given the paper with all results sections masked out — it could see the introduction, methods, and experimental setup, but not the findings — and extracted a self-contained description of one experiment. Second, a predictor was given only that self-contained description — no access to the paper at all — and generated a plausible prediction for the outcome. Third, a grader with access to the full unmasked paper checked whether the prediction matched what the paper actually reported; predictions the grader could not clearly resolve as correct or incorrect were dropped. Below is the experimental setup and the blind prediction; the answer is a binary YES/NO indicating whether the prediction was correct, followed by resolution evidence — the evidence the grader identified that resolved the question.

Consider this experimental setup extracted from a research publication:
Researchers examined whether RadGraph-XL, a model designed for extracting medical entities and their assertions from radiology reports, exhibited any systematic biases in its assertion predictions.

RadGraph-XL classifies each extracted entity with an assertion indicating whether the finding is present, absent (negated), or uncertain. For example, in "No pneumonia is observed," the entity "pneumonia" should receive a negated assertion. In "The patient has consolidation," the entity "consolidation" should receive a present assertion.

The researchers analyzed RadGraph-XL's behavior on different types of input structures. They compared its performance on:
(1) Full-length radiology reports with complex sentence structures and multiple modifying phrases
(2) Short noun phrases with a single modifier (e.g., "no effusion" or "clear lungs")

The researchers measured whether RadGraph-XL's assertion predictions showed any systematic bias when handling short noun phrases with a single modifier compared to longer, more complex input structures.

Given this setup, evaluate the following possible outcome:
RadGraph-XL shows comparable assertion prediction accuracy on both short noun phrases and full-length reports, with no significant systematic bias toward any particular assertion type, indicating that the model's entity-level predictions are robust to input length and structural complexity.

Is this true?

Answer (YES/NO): NO